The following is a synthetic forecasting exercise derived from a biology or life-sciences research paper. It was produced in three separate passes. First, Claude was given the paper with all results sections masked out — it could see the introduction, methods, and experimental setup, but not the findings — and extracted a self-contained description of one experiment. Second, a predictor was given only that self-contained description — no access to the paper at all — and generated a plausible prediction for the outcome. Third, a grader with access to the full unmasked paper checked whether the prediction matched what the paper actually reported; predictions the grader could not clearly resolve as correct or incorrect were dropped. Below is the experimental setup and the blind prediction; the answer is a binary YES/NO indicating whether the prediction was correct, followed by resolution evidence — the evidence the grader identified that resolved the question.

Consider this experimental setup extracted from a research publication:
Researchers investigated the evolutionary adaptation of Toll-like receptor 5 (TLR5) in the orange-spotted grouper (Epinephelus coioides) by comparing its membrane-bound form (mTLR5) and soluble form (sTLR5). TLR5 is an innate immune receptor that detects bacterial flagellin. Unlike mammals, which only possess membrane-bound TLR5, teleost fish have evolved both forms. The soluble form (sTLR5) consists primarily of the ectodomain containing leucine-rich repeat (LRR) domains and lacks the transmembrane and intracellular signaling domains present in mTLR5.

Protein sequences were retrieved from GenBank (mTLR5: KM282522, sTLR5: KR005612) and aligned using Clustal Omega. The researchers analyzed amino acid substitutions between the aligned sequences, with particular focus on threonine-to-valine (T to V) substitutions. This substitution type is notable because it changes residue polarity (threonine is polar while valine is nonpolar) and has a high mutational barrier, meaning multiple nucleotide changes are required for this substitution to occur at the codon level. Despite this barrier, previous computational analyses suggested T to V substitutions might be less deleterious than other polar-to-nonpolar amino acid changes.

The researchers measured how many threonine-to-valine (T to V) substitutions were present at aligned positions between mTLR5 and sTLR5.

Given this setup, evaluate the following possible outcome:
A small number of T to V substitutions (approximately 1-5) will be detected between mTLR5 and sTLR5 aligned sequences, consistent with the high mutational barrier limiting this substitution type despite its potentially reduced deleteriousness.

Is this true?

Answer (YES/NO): YES